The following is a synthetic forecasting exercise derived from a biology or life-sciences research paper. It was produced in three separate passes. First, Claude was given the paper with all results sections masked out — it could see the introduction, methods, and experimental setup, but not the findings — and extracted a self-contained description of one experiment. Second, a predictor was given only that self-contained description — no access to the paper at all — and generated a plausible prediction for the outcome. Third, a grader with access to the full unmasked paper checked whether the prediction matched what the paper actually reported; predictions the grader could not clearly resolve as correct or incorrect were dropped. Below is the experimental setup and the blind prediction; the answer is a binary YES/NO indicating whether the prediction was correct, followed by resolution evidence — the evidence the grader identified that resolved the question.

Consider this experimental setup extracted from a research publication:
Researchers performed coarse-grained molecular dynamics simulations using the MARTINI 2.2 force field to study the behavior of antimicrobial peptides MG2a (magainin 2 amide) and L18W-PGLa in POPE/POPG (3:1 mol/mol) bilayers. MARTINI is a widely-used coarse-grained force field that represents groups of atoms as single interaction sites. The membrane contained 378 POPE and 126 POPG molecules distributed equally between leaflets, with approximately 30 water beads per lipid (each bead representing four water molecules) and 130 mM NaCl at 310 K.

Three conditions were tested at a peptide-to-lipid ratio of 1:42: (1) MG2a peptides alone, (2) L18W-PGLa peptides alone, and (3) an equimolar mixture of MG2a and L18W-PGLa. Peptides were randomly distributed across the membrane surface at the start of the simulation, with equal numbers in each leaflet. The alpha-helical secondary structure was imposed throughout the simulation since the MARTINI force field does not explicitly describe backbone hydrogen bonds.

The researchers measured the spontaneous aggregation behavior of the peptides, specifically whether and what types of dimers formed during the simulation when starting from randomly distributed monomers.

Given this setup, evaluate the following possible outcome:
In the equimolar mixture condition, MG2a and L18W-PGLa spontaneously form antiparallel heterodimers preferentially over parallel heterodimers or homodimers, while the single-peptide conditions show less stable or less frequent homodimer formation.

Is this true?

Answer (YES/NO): NO